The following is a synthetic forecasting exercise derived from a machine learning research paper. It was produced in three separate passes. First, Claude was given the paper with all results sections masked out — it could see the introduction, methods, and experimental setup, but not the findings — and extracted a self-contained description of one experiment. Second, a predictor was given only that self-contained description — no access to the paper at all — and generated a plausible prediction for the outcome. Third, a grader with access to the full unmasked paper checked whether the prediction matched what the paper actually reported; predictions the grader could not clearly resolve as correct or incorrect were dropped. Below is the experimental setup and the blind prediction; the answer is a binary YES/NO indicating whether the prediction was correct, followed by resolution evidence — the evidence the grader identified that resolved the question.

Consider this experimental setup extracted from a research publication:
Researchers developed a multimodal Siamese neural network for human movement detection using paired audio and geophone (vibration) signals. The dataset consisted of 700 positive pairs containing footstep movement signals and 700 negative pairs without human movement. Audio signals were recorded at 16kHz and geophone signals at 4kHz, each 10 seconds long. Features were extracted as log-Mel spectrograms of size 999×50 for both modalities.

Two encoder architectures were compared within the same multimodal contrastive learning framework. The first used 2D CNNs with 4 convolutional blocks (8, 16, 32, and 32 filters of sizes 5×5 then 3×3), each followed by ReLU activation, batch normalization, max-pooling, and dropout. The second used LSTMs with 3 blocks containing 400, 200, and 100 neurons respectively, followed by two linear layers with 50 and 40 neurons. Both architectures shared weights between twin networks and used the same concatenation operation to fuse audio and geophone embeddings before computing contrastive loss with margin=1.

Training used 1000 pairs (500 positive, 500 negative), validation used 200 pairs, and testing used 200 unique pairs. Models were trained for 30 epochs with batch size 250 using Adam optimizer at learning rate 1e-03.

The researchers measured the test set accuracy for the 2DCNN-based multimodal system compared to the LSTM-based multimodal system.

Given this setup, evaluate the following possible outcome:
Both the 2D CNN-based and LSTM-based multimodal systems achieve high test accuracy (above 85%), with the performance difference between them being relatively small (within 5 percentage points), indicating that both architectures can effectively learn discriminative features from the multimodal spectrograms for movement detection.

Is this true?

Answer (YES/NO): YES